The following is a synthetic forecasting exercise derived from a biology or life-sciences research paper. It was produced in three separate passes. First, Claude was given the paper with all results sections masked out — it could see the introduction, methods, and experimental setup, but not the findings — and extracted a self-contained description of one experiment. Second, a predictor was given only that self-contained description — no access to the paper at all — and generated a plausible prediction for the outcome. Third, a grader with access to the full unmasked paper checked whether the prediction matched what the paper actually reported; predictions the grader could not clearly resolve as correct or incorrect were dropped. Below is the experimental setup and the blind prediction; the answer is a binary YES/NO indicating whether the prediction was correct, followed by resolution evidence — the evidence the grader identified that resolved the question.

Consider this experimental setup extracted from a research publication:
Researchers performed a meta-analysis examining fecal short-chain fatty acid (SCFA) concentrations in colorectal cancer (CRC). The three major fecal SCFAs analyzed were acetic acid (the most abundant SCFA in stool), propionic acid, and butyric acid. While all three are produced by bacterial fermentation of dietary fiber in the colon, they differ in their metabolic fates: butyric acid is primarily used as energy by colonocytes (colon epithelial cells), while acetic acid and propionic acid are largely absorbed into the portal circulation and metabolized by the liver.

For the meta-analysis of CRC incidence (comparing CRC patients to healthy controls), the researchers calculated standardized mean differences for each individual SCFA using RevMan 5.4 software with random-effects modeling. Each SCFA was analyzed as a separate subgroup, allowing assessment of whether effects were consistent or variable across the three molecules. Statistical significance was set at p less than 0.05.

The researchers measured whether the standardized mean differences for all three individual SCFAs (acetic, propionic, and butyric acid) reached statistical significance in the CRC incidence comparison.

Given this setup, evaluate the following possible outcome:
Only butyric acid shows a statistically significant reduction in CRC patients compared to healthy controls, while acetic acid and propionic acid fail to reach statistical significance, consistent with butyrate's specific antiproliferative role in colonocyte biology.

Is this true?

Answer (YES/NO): NO